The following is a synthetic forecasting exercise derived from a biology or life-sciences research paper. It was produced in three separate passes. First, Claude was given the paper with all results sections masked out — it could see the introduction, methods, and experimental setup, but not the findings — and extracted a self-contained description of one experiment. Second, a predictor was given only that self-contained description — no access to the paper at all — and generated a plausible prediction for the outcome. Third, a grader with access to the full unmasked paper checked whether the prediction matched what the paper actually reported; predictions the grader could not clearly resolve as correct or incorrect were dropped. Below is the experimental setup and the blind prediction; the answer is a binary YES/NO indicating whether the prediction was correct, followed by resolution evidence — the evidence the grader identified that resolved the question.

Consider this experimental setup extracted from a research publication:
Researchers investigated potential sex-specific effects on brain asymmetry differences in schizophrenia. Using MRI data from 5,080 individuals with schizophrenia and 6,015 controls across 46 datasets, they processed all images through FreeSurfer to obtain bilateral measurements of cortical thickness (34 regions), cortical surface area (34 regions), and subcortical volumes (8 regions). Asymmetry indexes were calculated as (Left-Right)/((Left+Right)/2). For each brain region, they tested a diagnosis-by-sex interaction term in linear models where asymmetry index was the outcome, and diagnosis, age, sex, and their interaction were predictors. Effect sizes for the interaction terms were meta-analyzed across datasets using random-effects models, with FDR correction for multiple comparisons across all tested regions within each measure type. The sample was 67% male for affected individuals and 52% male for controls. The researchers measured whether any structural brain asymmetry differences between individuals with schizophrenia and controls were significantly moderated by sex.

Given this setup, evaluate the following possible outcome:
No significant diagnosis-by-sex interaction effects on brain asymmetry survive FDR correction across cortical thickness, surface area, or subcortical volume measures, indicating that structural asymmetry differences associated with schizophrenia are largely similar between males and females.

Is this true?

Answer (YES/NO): YES